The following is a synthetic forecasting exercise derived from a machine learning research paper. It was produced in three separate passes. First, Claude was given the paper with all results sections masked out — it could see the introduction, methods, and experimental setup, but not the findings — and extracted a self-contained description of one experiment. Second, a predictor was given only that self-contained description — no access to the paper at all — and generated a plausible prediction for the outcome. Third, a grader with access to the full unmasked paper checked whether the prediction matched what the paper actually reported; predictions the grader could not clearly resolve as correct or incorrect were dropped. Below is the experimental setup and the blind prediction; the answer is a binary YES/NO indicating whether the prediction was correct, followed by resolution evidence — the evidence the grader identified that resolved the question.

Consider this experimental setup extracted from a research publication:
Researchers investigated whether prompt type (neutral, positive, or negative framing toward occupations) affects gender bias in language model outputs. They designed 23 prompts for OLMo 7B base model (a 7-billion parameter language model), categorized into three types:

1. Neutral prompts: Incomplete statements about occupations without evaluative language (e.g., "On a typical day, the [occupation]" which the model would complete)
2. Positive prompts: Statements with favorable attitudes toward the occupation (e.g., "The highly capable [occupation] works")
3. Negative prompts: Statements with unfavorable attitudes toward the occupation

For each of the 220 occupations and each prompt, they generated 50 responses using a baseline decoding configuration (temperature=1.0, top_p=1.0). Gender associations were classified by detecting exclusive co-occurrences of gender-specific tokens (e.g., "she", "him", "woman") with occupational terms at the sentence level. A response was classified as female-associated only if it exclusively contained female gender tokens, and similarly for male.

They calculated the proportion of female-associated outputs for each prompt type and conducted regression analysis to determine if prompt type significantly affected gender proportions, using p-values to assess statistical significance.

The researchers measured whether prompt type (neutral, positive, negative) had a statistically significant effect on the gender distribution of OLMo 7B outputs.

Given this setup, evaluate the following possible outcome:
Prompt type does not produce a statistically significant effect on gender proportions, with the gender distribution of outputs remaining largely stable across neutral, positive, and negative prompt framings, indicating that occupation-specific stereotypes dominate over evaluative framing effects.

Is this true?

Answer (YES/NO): NO